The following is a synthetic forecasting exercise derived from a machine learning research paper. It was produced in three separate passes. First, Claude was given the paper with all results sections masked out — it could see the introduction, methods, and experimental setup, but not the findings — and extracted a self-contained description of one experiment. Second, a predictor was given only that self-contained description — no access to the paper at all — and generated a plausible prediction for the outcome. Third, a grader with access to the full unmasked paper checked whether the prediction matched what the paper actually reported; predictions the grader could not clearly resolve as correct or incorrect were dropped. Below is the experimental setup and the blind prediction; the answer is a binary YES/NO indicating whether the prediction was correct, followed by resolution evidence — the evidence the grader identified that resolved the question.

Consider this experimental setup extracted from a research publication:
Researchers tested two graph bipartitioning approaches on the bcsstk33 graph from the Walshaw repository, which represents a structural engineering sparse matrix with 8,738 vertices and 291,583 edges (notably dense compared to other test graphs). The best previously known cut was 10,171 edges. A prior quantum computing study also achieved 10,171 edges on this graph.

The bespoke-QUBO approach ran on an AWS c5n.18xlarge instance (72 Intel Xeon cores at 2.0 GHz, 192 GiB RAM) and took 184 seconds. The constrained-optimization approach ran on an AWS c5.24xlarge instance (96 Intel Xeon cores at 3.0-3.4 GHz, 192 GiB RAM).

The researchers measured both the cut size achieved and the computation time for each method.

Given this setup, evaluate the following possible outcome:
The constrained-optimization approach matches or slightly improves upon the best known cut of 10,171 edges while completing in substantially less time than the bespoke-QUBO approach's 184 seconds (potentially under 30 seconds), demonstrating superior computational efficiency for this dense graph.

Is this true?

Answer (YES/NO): YES